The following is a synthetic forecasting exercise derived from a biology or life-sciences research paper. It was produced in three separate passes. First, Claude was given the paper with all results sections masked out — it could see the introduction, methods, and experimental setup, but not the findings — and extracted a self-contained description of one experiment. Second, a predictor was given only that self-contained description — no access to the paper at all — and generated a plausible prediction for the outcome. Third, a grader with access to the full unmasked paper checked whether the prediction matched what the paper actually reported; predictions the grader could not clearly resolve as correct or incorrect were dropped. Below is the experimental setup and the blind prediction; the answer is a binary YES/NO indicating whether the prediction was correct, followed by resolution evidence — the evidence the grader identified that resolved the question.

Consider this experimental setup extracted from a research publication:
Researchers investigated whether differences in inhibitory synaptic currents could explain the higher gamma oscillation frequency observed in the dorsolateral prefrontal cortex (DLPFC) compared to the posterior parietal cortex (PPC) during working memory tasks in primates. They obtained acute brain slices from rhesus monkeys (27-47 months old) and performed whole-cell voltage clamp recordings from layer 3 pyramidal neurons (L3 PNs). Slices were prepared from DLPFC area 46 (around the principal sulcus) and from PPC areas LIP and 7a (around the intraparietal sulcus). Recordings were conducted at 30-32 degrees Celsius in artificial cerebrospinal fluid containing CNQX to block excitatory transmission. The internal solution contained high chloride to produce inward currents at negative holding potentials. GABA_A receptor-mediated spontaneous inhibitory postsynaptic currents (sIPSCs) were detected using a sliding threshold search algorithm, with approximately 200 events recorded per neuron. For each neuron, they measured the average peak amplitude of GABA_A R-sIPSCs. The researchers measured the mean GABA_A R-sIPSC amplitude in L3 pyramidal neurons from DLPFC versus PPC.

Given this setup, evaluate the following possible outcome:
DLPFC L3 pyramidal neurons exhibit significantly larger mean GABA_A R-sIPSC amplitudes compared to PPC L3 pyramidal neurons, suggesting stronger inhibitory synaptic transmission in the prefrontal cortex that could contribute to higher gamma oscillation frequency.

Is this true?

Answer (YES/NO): NO